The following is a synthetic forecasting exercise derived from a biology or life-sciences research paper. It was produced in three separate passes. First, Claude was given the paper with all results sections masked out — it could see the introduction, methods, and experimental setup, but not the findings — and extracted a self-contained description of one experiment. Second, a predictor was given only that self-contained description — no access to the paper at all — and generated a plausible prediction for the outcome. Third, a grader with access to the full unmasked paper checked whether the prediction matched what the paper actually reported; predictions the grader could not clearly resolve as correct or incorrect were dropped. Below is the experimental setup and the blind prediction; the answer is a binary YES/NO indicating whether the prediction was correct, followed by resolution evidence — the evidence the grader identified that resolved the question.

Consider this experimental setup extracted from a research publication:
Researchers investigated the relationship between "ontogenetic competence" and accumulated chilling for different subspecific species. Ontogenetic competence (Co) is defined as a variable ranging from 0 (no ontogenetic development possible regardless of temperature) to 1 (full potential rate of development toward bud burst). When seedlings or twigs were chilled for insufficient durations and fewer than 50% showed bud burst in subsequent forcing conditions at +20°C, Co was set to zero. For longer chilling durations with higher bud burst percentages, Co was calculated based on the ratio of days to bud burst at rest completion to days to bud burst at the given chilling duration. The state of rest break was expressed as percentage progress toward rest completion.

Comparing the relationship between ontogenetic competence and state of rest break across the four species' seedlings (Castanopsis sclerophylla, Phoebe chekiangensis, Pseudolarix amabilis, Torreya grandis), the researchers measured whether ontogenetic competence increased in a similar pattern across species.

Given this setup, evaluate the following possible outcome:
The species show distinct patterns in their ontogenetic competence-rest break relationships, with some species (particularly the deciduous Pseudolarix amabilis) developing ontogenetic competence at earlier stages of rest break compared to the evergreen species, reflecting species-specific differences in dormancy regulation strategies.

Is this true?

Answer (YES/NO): NO